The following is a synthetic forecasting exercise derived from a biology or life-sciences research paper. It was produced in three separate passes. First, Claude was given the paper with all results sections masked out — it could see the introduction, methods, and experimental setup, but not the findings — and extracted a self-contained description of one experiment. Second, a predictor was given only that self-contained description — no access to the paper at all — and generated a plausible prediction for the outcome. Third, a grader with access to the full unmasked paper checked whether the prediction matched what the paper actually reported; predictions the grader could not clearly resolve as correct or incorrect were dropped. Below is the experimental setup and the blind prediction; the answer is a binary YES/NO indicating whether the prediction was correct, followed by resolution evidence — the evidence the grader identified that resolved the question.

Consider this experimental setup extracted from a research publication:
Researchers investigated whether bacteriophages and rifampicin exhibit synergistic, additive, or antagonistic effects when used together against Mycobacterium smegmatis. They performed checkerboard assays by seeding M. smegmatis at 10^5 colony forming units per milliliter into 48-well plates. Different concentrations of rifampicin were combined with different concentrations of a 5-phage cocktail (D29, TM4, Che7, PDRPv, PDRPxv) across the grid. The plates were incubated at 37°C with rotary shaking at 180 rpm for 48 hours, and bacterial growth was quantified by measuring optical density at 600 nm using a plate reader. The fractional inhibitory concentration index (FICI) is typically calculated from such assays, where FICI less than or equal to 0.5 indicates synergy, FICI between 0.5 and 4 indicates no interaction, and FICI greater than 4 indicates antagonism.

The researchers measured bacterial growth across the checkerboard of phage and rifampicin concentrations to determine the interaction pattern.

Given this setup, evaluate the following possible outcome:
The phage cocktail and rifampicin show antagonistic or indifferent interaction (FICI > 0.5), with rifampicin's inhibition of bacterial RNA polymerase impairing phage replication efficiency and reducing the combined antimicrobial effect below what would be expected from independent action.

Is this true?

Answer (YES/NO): NO